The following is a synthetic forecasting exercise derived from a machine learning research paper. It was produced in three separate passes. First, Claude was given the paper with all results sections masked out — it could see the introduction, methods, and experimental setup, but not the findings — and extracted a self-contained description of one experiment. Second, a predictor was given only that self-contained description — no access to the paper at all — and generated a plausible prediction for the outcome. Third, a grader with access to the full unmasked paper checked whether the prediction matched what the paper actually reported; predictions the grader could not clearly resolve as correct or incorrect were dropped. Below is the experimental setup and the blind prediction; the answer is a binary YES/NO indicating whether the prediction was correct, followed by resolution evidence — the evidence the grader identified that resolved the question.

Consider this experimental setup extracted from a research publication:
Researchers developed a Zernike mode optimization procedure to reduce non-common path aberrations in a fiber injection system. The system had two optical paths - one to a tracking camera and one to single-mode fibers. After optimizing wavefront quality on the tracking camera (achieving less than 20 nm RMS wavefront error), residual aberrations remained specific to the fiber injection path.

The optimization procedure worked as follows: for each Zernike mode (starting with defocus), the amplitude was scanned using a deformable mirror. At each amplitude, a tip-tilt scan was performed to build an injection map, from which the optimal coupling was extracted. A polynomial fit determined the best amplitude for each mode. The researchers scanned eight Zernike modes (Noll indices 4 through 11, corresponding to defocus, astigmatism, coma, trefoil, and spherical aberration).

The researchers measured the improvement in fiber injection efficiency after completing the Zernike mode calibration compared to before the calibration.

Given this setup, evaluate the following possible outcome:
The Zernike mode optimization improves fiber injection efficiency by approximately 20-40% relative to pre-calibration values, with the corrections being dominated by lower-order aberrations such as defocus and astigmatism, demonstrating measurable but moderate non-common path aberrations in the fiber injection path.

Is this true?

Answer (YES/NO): NO